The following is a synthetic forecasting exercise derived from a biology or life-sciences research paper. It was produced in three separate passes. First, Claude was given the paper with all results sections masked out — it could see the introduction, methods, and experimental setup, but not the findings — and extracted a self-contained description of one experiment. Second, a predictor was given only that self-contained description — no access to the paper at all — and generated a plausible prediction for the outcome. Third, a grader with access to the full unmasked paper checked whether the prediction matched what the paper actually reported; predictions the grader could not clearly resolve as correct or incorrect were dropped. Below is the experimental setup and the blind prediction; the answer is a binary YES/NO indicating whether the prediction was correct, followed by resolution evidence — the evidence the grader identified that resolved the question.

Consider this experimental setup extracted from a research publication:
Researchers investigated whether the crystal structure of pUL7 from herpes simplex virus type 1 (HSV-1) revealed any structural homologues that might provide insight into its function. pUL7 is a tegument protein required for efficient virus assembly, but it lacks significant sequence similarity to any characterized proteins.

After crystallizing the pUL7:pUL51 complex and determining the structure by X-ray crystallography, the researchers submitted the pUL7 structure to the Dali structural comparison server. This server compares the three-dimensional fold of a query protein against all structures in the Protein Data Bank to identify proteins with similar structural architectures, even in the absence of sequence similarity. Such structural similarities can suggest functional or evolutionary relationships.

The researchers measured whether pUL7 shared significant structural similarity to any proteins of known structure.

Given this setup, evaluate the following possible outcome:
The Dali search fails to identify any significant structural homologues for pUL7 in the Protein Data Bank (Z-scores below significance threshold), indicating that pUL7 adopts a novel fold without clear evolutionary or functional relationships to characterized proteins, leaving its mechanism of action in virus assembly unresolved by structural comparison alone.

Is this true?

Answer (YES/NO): YES